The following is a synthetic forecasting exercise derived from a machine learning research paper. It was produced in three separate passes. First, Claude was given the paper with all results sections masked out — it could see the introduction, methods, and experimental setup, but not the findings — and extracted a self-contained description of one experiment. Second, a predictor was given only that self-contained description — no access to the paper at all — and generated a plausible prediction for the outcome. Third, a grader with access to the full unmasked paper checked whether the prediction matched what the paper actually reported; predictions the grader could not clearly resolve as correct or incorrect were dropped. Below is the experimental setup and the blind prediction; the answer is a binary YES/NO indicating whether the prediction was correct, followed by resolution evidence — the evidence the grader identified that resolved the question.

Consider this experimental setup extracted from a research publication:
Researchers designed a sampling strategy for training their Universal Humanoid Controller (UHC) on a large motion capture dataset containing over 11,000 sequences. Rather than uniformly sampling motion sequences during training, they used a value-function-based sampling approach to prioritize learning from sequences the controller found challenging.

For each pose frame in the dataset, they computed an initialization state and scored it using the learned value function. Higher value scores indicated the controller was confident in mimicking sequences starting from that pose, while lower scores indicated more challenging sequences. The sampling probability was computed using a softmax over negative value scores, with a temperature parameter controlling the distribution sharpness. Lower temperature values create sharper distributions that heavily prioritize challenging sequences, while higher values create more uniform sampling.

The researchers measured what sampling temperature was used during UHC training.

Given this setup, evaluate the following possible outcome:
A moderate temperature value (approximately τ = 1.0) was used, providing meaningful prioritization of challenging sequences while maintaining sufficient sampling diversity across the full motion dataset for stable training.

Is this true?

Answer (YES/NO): NO